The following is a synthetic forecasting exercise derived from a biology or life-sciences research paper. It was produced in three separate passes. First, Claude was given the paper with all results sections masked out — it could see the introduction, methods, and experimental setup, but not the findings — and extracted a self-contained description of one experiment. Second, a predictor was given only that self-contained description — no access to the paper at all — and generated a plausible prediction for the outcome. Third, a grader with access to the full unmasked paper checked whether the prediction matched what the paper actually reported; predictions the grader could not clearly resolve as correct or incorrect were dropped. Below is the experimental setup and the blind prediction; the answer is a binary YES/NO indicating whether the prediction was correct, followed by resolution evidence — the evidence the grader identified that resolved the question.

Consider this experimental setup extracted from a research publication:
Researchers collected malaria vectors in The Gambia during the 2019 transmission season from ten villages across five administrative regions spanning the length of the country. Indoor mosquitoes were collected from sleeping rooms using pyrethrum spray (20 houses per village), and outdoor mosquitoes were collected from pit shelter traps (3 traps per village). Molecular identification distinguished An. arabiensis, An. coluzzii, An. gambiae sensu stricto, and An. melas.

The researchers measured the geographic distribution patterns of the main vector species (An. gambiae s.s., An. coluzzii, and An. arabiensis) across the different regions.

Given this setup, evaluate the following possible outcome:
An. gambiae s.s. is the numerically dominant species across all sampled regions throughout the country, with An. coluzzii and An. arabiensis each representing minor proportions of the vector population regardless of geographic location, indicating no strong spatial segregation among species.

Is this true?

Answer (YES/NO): NO